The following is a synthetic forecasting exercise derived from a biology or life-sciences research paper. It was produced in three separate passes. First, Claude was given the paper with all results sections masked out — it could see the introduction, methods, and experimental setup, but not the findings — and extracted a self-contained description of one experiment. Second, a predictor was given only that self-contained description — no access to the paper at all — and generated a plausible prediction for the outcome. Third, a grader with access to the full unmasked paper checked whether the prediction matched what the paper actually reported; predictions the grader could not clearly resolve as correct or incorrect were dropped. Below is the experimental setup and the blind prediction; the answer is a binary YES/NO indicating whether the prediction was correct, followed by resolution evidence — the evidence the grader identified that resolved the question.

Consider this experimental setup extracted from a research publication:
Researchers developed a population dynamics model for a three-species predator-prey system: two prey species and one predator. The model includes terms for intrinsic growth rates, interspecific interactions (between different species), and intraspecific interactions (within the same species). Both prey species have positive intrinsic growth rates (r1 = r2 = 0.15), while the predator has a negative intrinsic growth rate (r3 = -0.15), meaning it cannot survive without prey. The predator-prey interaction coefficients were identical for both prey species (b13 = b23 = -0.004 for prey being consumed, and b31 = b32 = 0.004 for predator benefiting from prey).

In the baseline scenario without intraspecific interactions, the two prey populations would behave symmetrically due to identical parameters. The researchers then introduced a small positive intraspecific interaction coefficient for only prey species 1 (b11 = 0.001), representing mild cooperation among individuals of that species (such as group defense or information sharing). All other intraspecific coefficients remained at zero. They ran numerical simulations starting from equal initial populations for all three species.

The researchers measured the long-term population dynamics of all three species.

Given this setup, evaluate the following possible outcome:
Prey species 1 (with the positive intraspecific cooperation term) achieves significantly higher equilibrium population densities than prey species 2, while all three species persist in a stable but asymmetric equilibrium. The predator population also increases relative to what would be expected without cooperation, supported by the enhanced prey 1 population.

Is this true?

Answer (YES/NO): NO